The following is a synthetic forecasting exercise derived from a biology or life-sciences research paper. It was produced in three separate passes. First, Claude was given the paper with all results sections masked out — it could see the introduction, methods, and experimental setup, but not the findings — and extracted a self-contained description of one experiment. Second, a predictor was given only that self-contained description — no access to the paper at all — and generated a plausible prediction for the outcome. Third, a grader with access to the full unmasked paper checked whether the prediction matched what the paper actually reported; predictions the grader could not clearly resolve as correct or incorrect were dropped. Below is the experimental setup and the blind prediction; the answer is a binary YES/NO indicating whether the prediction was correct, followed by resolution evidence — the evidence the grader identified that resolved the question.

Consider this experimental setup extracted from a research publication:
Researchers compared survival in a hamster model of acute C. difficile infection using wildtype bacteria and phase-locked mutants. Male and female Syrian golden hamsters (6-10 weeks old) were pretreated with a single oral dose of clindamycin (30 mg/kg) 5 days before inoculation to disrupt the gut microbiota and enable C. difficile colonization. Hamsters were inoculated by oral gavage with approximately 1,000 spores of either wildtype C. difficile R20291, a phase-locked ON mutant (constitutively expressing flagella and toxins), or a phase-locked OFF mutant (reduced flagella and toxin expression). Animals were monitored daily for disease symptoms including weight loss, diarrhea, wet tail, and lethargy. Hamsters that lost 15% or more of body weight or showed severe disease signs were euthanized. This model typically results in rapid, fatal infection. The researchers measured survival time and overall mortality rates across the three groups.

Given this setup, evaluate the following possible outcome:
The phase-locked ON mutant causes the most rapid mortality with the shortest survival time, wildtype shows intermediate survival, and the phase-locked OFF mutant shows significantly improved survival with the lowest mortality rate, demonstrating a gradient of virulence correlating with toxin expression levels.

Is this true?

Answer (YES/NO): NO